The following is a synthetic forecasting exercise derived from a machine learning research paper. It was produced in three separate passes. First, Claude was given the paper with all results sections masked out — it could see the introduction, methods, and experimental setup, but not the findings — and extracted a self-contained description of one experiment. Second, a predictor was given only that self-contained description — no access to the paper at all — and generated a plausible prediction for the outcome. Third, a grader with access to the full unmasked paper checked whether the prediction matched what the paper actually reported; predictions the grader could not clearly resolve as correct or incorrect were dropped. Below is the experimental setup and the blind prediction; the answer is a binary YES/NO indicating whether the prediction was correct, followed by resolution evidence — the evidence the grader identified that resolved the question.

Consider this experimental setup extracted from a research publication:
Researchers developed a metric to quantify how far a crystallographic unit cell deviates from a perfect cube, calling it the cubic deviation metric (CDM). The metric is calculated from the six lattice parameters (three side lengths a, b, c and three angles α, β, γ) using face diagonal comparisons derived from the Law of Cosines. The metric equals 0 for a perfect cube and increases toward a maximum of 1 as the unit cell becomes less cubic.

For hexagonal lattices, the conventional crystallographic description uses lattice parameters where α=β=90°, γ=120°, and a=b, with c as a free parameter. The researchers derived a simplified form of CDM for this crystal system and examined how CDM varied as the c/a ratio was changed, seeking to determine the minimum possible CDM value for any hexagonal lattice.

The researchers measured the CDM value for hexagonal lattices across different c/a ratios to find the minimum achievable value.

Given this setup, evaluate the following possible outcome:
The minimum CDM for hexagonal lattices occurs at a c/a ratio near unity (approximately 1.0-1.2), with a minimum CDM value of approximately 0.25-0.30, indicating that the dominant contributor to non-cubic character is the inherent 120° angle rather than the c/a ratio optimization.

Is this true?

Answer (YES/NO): NO